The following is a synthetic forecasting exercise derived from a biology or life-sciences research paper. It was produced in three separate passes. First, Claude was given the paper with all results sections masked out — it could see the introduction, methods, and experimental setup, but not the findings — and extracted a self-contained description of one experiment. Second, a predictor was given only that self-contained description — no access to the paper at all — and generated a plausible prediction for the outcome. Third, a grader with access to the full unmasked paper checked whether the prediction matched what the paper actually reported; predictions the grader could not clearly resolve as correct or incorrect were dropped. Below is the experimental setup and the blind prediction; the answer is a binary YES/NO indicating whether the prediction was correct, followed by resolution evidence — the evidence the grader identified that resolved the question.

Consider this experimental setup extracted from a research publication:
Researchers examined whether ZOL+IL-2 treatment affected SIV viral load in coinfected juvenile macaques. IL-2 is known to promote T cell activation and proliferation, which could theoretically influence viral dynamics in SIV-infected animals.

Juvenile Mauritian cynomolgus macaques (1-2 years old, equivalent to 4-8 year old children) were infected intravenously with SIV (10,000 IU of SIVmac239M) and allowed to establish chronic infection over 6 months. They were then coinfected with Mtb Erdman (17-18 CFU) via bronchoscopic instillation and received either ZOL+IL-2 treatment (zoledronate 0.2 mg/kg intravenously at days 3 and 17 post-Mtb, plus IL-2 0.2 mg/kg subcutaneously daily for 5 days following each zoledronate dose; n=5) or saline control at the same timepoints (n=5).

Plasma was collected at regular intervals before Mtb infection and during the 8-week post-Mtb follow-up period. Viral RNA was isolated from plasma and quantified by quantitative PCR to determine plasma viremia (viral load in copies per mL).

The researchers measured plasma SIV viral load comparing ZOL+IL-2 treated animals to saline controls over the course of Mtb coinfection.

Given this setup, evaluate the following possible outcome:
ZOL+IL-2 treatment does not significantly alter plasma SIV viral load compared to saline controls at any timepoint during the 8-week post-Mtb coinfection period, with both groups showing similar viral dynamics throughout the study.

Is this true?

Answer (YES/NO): YES